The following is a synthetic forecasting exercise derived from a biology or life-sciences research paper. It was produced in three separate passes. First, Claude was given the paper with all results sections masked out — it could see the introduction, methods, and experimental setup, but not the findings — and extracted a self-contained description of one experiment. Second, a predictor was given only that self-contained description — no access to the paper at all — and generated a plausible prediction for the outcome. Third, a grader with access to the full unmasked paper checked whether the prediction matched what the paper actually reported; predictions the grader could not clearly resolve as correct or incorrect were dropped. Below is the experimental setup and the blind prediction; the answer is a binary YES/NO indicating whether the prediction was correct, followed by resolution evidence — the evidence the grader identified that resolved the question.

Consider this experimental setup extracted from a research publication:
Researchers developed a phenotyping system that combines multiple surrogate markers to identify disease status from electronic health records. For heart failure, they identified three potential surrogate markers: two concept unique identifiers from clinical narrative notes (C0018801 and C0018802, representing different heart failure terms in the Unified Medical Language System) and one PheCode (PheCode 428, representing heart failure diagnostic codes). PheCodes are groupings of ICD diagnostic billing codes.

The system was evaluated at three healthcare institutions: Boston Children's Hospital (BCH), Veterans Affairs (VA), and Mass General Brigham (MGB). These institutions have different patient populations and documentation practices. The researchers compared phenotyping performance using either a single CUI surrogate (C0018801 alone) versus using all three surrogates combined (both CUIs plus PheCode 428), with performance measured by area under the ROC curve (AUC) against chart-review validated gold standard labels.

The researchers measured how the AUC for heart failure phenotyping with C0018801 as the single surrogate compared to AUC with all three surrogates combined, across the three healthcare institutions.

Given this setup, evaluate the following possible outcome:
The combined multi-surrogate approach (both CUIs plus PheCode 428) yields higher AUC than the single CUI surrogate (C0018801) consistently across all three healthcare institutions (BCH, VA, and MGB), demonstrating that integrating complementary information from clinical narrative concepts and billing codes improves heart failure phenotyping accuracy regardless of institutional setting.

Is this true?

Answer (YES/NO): YES